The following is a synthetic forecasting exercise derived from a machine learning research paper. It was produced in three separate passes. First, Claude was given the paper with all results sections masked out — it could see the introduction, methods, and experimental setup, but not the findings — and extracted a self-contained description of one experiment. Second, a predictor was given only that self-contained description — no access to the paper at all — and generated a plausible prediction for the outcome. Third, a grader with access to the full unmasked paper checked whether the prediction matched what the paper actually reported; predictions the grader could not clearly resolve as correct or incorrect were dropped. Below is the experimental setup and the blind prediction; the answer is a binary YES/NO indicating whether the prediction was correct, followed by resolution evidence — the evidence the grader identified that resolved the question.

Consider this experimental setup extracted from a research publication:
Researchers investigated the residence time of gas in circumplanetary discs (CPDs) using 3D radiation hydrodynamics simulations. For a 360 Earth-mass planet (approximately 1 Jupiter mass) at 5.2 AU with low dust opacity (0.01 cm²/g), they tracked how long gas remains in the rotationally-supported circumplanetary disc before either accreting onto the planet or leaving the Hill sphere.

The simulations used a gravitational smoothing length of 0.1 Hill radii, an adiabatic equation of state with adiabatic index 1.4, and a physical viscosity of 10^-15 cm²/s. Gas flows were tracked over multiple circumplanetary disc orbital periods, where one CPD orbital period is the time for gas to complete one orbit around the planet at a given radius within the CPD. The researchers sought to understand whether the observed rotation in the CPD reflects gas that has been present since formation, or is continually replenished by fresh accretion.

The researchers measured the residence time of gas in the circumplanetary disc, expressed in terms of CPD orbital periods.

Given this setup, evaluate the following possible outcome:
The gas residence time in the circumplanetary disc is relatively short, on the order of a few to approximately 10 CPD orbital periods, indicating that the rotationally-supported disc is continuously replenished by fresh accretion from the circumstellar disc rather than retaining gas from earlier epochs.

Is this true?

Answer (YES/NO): NO